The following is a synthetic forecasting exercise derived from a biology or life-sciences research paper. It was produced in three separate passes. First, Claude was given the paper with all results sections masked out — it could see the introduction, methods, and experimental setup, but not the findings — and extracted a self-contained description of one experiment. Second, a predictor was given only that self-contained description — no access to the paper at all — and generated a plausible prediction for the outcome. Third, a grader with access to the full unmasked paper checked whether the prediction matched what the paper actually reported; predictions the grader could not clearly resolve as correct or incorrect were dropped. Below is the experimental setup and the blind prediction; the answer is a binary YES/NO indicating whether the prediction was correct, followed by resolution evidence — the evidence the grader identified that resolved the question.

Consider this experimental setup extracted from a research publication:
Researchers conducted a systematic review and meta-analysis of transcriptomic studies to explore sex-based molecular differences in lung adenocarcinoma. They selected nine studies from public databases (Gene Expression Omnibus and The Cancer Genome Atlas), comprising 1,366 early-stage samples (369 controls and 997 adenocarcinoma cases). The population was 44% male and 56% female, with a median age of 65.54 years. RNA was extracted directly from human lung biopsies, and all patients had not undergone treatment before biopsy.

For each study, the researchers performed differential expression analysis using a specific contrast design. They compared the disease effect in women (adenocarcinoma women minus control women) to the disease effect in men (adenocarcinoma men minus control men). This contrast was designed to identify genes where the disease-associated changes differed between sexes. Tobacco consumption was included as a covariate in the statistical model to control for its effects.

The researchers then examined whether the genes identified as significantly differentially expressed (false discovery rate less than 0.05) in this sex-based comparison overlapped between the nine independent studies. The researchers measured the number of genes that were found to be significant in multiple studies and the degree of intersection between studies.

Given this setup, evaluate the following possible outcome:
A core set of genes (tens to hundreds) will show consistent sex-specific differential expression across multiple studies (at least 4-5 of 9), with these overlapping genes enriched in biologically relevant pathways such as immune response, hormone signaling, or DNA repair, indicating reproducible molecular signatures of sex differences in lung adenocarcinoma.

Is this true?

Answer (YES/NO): NO